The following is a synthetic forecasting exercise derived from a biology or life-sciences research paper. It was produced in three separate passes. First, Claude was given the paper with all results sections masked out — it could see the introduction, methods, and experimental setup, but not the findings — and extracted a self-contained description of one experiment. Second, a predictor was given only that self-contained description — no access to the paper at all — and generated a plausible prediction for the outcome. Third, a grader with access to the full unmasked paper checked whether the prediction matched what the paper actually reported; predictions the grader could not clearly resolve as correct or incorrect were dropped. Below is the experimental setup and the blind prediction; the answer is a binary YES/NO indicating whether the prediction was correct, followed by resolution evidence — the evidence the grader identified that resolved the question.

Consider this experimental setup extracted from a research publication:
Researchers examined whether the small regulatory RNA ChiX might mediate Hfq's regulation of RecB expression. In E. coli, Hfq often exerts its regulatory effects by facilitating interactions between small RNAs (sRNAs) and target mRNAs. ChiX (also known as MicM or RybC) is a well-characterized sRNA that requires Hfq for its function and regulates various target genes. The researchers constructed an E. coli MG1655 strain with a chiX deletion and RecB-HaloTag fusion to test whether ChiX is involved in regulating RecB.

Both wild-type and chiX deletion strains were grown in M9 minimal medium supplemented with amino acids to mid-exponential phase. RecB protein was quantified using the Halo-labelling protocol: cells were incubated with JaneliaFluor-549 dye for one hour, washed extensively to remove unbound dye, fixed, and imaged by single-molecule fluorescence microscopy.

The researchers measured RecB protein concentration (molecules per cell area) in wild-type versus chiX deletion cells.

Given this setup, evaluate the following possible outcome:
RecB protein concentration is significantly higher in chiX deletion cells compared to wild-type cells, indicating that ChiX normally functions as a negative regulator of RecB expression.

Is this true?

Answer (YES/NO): NO